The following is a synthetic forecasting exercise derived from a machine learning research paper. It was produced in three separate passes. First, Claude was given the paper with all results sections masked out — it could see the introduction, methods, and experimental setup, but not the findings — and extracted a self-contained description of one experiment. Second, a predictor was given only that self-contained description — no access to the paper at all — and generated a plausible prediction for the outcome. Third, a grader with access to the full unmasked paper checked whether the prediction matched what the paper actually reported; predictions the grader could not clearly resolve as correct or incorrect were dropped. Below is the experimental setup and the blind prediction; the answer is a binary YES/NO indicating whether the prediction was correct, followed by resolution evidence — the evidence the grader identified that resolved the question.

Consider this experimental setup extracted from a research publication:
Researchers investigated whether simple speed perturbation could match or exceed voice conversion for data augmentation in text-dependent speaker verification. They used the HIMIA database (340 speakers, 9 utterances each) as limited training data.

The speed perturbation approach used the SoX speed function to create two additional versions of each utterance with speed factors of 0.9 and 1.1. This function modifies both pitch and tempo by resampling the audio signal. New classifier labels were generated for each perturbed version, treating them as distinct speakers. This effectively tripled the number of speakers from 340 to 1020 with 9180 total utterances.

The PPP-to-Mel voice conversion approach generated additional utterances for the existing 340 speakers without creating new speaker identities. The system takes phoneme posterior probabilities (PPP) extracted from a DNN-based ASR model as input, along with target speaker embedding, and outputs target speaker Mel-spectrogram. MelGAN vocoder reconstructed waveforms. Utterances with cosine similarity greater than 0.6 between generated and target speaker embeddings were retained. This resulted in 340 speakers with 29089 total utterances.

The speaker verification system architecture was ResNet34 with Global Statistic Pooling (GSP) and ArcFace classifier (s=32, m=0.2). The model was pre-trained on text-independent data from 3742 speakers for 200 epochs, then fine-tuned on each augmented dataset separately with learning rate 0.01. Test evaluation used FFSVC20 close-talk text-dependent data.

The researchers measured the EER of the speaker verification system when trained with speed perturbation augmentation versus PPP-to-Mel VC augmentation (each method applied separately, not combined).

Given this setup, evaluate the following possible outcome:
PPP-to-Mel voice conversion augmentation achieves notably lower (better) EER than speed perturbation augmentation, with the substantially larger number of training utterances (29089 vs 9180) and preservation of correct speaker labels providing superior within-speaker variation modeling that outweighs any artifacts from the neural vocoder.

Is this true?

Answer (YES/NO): YES